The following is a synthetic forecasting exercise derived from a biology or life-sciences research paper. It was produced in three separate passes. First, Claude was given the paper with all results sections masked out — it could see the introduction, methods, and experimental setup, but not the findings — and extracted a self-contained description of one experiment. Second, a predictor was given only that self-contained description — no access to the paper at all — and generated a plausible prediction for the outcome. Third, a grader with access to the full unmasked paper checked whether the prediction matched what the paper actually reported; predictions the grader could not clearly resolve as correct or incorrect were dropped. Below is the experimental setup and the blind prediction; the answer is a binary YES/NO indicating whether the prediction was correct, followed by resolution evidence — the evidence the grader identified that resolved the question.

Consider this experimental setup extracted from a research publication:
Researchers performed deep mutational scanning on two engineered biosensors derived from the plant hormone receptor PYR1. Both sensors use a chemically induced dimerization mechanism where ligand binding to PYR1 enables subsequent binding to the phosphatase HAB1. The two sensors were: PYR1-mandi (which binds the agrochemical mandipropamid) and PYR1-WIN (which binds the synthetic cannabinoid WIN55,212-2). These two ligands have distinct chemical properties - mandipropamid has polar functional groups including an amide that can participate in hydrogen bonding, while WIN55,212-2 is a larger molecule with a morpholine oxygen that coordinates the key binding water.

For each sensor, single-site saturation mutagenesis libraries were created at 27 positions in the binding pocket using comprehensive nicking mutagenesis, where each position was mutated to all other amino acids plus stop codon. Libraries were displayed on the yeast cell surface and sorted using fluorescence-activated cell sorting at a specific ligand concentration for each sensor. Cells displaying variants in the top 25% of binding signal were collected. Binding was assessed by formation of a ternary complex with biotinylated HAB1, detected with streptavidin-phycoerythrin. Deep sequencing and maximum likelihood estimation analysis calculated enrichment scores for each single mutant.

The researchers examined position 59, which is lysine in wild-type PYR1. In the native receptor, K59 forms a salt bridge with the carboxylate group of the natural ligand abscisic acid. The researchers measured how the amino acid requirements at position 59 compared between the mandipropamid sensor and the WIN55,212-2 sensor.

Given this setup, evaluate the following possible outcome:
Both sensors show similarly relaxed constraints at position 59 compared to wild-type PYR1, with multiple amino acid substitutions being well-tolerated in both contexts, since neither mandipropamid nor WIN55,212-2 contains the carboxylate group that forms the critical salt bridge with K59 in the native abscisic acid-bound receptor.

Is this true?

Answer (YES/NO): NO